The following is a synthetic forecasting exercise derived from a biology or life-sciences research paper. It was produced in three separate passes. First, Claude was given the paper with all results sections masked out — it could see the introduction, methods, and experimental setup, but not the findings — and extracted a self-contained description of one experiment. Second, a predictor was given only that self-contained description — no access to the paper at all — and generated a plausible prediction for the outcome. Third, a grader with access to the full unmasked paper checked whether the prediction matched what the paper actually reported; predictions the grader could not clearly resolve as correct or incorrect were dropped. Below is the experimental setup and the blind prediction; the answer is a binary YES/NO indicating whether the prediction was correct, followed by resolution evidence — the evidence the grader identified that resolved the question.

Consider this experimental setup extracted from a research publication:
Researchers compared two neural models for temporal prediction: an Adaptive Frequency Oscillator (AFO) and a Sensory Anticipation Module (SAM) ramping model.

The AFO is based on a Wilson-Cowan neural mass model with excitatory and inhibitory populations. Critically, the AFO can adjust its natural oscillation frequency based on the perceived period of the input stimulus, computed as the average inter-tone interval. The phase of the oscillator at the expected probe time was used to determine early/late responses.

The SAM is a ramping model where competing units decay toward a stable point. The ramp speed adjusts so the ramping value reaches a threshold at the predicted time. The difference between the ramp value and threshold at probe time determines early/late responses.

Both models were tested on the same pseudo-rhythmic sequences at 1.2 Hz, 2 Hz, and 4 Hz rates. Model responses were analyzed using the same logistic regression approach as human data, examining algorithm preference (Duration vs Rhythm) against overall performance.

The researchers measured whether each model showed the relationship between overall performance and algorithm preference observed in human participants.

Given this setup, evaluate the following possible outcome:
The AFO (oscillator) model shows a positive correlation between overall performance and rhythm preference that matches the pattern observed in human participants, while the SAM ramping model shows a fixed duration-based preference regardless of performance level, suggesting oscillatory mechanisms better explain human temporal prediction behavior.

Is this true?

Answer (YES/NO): NO